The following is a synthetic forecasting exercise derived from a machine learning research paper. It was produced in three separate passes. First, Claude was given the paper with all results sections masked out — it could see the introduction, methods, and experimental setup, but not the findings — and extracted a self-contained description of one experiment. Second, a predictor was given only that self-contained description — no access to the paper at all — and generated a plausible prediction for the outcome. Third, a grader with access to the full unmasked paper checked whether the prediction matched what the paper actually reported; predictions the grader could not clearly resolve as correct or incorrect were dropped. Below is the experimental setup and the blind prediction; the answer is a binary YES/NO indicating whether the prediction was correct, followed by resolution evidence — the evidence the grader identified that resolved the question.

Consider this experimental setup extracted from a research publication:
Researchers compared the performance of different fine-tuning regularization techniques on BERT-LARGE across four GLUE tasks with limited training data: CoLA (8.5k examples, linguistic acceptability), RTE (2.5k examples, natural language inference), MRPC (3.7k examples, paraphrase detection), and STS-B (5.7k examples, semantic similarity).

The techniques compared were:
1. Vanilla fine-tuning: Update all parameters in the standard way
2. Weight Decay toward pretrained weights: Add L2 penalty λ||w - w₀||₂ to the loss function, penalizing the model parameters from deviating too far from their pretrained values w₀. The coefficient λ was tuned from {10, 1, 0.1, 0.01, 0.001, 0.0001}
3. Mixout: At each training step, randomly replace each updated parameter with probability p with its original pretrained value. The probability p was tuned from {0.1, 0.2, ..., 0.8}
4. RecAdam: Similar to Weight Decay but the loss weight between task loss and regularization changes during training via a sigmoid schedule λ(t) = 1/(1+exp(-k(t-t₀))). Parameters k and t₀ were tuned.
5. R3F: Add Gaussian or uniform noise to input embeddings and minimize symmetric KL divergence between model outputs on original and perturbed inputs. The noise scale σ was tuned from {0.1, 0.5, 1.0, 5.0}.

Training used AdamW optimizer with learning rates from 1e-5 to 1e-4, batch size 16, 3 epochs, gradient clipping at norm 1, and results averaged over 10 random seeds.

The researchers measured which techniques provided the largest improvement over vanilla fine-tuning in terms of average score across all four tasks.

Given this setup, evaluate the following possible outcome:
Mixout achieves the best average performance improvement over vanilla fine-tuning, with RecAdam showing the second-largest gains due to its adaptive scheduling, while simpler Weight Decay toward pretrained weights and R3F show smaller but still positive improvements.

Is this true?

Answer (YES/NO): NO